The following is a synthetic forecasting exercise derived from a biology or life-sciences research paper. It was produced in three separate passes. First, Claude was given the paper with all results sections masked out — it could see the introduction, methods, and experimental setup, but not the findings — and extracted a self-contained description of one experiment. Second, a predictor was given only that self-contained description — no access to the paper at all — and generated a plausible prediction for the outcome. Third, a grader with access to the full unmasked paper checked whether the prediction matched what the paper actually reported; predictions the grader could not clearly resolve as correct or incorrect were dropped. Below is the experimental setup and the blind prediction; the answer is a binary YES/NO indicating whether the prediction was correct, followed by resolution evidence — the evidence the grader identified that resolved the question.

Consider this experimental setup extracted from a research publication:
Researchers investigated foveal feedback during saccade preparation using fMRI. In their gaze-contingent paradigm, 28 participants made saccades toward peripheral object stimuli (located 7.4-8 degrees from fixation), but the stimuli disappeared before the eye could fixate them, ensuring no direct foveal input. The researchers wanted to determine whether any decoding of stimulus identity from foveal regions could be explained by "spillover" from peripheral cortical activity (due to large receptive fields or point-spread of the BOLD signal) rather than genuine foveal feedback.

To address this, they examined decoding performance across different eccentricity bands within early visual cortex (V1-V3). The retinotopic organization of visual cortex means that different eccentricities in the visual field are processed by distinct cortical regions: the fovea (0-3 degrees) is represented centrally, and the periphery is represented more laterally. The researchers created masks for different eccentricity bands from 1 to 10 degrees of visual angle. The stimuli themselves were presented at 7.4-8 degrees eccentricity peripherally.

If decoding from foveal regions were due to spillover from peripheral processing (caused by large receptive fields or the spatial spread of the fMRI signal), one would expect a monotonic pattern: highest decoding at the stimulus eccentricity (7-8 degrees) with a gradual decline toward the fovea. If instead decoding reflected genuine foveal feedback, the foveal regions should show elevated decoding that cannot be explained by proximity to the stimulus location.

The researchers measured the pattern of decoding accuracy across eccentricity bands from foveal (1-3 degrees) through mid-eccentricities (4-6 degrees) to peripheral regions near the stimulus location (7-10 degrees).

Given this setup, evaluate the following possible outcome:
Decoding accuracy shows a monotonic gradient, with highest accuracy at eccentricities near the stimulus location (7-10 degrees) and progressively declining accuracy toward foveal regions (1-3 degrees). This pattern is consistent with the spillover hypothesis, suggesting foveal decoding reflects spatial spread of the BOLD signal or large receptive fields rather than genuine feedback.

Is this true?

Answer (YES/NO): NO